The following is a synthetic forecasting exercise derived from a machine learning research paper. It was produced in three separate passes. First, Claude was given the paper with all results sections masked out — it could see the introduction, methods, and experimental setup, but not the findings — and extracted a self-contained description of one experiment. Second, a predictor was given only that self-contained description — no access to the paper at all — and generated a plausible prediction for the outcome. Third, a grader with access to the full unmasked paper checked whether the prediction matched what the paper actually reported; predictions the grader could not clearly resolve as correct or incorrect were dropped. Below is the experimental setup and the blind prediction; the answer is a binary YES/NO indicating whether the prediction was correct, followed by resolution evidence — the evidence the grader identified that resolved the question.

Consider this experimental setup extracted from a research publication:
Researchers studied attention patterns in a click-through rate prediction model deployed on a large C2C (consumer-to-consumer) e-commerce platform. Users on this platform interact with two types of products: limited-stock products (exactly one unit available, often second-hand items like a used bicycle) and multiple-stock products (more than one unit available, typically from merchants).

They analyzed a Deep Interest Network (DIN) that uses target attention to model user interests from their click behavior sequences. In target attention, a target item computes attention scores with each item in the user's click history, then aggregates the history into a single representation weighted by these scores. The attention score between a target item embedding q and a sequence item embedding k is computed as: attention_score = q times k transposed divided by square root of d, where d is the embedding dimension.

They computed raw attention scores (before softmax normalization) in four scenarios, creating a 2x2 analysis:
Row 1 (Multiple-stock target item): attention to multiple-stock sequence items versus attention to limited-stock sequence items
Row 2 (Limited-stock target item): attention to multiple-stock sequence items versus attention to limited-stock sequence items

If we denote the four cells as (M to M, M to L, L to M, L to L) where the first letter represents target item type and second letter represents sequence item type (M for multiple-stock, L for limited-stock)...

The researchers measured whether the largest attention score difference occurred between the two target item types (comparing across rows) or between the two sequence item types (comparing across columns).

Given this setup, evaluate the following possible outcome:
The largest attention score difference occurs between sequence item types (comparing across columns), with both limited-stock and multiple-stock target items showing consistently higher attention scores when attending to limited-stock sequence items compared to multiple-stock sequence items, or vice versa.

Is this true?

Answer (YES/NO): NO